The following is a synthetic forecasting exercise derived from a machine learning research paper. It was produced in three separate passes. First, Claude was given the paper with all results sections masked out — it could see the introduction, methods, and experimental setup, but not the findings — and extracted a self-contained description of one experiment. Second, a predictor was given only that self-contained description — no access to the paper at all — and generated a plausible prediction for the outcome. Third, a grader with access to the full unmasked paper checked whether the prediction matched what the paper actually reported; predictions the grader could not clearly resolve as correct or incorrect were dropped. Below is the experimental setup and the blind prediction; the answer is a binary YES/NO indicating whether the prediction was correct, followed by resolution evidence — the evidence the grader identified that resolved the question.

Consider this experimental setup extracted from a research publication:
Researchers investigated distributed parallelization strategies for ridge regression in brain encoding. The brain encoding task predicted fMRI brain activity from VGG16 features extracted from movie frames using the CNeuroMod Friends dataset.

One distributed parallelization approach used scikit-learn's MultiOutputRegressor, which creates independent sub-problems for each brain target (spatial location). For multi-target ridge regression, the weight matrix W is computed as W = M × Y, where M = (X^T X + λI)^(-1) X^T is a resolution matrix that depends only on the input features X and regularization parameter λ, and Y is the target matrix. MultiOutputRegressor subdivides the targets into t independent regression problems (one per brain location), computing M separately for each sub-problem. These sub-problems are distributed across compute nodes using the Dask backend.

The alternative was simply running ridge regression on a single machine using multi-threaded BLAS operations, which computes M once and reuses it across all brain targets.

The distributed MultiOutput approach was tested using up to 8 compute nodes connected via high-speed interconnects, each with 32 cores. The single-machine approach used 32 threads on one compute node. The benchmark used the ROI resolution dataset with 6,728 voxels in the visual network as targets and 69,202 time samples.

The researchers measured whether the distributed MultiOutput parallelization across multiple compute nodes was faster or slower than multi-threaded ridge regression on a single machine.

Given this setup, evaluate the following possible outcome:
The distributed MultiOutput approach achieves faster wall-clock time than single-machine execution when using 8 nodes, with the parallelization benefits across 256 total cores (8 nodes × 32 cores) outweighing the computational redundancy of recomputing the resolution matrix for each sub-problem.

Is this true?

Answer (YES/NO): NO